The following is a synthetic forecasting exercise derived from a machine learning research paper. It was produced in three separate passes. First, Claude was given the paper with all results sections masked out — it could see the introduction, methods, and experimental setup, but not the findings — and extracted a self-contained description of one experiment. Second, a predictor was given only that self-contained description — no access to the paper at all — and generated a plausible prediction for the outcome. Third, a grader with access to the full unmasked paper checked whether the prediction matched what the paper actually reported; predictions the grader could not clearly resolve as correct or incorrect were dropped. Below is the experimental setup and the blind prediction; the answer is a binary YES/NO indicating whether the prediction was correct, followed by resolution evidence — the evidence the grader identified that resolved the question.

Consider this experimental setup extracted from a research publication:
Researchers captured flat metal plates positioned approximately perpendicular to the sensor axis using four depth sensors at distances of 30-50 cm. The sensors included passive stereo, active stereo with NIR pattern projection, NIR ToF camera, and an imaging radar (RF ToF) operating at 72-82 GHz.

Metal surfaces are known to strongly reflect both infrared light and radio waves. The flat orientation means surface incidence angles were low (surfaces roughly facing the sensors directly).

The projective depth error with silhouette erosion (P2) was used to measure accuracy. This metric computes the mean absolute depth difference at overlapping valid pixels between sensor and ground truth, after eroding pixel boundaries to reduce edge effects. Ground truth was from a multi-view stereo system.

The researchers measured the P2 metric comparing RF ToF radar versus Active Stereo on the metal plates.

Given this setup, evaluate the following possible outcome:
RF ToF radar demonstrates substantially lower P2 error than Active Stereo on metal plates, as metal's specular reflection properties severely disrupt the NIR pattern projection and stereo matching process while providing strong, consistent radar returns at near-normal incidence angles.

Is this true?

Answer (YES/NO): NO